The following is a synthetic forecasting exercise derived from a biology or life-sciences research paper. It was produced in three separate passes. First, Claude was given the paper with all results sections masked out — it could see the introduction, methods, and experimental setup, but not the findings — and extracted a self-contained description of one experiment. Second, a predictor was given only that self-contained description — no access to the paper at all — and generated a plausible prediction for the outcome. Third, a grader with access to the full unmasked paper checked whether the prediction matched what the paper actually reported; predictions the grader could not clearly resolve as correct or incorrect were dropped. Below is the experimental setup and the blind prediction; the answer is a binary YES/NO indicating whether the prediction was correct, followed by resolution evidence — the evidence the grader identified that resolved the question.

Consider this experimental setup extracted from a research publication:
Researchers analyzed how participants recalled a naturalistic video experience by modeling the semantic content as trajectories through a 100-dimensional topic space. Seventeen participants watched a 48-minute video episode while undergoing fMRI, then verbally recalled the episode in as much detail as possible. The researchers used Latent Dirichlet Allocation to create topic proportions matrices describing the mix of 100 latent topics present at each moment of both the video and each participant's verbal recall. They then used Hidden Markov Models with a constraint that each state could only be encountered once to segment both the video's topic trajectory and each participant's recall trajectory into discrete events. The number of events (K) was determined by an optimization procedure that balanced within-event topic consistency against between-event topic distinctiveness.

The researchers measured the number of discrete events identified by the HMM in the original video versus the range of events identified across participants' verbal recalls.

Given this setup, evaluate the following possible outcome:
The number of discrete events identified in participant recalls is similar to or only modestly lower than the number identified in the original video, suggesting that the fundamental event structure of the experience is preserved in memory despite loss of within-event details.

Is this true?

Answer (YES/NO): NO